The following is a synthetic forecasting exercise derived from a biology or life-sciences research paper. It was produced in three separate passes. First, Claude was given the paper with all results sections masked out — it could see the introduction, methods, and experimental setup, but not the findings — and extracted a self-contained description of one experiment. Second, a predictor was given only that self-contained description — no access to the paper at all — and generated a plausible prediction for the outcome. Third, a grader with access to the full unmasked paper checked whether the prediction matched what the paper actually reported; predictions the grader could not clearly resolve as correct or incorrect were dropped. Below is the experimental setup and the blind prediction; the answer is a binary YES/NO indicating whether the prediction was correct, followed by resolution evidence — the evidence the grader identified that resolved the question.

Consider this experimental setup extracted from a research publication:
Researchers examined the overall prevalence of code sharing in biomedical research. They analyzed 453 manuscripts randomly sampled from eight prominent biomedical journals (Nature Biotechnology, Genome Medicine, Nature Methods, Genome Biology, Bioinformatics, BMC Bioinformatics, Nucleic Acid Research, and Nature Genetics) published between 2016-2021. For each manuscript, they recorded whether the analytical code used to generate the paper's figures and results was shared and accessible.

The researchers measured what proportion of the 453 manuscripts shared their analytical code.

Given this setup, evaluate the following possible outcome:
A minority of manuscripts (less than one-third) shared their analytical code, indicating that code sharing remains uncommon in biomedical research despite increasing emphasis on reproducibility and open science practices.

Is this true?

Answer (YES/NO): NO